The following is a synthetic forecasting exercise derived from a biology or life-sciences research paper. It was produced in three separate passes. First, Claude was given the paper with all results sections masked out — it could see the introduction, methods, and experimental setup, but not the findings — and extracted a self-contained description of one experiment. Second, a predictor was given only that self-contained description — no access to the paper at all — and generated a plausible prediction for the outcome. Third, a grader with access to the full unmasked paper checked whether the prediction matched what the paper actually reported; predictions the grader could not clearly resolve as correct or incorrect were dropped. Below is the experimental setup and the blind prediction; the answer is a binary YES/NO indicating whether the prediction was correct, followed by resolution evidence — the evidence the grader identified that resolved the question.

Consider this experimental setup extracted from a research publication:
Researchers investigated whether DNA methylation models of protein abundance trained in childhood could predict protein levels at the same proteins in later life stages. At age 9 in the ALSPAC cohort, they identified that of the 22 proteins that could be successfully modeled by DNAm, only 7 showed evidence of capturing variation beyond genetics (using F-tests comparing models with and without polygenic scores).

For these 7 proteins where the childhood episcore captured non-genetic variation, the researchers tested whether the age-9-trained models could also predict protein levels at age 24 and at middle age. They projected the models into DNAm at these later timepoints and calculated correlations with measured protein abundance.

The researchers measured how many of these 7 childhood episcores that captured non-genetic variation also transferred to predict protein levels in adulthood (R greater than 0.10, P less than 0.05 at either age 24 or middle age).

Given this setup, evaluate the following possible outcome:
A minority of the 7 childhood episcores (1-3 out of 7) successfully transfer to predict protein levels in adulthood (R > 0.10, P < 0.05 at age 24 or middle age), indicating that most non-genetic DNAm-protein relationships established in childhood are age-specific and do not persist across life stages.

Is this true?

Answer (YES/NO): YES